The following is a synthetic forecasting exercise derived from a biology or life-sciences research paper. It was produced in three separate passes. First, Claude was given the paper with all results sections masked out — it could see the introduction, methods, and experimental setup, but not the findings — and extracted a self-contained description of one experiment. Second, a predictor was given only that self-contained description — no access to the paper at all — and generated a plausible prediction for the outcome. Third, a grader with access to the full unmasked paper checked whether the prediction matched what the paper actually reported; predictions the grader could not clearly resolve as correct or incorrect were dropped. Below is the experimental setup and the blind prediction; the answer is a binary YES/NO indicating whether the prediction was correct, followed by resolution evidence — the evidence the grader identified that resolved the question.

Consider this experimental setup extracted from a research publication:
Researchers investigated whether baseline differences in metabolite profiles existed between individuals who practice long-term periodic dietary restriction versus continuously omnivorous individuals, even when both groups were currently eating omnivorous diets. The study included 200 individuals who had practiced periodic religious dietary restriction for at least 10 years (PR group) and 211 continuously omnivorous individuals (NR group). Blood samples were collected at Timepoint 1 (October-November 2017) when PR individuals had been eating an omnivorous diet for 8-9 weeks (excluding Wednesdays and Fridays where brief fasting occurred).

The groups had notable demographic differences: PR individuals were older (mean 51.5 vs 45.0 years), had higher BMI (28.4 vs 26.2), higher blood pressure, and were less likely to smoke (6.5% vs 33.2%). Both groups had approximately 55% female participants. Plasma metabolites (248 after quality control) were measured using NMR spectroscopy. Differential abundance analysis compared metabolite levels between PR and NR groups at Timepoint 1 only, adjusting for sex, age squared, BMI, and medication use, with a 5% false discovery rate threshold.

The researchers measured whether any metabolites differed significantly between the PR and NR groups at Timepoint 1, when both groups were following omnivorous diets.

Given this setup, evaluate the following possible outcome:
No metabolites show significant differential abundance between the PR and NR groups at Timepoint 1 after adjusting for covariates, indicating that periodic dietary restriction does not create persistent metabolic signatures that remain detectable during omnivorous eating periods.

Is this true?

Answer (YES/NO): YES